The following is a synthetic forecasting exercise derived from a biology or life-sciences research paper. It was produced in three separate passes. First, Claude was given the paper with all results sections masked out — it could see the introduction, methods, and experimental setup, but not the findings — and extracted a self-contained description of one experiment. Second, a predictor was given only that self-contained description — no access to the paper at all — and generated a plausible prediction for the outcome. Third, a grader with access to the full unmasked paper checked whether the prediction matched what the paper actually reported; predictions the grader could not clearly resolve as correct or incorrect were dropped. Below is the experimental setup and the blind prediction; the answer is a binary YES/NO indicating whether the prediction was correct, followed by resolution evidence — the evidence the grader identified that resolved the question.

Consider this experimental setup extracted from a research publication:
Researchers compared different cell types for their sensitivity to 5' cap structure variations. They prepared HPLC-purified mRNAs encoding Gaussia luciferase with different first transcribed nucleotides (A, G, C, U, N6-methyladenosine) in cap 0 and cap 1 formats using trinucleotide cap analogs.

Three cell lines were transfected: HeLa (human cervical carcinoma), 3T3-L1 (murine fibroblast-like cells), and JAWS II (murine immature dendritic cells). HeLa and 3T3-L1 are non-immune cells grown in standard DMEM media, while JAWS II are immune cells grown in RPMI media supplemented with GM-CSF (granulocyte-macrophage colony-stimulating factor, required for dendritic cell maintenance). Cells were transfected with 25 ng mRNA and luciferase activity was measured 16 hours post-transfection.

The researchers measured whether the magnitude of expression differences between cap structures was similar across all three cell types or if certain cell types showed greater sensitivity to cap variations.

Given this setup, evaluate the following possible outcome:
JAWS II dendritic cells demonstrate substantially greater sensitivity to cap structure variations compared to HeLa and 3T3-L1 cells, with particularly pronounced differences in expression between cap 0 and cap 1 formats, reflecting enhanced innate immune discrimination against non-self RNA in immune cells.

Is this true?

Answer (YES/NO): YES